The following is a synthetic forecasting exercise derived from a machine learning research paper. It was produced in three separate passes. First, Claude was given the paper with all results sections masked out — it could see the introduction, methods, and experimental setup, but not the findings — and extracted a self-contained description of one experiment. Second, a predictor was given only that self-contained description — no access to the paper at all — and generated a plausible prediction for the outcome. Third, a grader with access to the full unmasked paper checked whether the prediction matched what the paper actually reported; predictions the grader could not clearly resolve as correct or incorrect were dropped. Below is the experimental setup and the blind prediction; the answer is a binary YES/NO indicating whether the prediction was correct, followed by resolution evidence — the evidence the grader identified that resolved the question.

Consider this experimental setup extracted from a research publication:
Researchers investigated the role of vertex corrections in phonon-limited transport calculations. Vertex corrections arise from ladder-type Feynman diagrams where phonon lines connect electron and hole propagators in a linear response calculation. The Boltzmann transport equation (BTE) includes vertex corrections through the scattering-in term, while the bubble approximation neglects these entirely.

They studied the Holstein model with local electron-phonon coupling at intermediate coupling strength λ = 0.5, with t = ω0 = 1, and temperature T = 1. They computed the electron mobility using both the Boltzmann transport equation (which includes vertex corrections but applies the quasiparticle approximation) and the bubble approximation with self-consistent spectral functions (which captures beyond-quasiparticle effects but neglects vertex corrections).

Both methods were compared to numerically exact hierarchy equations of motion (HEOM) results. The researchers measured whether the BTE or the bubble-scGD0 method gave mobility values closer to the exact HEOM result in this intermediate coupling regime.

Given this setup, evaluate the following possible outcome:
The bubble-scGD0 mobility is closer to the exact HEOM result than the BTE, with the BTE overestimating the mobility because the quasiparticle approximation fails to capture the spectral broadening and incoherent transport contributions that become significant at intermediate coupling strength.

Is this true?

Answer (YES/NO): NO